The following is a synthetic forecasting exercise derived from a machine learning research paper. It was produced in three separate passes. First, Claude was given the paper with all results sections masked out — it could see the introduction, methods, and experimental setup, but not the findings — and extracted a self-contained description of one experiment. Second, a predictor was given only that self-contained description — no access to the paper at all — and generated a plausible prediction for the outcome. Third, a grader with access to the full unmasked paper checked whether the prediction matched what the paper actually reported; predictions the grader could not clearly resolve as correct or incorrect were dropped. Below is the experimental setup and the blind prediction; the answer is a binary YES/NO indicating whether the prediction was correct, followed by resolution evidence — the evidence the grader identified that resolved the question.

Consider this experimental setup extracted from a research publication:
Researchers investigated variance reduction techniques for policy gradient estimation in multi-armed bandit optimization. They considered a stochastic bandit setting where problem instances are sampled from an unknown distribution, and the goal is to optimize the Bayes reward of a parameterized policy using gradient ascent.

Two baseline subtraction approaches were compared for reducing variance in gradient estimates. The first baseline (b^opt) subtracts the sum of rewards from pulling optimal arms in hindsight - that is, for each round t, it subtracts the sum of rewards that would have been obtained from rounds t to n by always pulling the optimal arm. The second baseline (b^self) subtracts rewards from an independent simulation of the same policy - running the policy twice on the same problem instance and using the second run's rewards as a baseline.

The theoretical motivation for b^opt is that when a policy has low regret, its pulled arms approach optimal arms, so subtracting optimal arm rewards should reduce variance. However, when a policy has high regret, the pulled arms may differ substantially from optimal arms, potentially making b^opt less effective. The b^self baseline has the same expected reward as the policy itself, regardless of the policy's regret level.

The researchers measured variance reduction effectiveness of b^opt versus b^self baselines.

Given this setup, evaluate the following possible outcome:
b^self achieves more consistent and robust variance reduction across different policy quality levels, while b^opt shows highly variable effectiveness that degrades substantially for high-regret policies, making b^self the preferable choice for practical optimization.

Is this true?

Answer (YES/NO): YES